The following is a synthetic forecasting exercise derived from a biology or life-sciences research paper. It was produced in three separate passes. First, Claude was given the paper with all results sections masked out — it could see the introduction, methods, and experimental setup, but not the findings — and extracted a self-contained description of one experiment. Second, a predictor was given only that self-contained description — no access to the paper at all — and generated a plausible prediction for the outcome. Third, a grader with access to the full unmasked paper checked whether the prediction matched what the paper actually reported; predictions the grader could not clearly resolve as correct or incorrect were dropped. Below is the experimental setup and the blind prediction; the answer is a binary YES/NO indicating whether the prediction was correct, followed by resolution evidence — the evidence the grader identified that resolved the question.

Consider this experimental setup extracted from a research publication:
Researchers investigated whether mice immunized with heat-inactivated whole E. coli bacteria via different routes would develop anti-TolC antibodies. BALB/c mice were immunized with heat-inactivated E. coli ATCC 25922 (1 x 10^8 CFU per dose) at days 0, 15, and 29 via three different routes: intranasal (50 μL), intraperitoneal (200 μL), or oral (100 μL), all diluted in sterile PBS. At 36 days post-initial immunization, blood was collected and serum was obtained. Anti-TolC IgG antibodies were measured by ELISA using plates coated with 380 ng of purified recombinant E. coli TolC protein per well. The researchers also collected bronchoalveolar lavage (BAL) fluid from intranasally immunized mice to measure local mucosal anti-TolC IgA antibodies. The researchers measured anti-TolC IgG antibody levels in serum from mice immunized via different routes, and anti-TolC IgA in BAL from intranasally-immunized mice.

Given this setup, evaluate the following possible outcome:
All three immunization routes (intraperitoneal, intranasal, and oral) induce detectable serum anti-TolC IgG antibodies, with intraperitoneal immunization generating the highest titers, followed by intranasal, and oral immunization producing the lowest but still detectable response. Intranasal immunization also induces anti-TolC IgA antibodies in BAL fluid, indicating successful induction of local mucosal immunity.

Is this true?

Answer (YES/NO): NO